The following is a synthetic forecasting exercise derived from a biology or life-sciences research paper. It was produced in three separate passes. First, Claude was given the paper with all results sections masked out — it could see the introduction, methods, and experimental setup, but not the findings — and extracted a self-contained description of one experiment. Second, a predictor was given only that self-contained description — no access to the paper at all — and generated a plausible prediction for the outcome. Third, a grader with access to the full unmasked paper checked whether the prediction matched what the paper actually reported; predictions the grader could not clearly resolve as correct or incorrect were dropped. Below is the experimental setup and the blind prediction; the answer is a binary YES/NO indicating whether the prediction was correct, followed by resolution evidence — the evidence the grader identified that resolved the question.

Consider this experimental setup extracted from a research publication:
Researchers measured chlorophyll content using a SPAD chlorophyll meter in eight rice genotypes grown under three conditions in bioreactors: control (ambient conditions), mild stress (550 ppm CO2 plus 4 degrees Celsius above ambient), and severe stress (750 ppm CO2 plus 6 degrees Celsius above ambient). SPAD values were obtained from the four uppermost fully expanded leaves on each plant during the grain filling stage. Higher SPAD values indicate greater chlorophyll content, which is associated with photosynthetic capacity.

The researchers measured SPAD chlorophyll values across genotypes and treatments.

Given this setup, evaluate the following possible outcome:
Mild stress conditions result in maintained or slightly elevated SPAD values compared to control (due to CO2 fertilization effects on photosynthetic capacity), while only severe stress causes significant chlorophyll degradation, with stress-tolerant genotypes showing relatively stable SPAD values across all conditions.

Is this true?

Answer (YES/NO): NO